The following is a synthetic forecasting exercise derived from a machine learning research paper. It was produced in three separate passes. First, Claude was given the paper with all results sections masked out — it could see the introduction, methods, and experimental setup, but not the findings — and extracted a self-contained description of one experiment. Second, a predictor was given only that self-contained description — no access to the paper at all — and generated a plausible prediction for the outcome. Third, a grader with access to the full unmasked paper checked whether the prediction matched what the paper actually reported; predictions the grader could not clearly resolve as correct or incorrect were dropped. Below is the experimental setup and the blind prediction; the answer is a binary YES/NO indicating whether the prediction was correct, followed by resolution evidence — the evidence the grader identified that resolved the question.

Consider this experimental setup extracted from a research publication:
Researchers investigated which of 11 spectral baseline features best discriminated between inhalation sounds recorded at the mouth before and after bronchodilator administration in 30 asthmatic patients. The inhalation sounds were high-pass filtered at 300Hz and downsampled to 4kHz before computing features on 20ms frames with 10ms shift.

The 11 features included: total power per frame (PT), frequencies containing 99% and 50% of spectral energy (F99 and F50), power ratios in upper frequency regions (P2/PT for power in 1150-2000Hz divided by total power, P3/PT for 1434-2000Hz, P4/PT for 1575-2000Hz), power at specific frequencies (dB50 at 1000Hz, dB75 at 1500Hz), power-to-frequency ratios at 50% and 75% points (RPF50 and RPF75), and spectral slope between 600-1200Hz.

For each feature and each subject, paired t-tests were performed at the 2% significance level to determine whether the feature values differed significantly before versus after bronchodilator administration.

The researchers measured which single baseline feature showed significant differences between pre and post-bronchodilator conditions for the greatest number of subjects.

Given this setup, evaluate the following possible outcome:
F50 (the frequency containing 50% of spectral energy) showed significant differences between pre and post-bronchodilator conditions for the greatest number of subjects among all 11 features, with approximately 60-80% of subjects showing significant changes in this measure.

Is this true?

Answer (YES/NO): NO